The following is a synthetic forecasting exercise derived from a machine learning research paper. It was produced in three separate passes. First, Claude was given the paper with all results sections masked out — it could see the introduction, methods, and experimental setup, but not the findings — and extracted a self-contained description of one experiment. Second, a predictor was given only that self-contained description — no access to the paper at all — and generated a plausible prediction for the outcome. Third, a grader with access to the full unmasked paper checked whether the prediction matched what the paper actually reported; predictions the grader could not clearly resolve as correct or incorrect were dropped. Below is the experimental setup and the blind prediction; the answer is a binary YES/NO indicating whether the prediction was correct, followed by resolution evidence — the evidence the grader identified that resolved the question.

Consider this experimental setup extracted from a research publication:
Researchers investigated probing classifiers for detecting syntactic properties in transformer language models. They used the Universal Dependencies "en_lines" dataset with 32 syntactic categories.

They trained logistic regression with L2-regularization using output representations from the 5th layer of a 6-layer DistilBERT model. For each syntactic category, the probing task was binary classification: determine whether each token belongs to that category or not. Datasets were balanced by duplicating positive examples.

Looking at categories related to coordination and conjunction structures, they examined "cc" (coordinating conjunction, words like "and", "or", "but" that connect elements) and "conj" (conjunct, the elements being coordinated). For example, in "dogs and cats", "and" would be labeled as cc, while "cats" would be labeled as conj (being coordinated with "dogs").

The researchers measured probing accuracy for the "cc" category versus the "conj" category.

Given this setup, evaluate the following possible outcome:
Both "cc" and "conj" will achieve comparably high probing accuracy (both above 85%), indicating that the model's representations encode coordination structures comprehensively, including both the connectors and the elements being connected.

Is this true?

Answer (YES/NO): NO